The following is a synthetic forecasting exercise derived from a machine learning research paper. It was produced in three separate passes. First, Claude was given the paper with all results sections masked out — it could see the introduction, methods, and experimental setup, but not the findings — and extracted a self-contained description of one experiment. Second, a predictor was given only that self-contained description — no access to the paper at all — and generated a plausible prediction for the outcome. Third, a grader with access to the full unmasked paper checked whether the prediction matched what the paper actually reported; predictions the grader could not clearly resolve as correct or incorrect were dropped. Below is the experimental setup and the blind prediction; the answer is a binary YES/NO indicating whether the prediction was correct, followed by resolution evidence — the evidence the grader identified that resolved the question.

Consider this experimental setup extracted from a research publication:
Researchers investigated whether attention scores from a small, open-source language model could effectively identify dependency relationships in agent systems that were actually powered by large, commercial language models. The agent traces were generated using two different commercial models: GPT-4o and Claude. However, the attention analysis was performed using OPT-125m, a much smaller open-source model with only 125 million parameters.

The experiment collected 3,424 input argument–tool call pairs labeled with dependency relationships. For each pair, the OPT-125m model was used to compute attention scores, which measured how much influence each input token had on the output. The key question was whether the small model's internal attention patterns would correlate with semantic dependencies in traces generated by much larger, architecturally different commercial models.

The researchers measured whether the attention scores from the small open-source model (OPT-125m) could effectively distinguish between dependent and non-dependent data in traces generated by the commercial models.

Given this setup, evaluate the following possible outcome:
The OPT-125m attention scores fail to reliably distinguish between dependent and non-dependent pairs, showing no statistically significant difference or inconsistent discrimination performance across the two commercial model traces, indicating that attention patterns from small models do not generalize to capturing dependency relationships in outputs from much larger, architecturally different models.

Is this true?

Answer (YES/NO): NO